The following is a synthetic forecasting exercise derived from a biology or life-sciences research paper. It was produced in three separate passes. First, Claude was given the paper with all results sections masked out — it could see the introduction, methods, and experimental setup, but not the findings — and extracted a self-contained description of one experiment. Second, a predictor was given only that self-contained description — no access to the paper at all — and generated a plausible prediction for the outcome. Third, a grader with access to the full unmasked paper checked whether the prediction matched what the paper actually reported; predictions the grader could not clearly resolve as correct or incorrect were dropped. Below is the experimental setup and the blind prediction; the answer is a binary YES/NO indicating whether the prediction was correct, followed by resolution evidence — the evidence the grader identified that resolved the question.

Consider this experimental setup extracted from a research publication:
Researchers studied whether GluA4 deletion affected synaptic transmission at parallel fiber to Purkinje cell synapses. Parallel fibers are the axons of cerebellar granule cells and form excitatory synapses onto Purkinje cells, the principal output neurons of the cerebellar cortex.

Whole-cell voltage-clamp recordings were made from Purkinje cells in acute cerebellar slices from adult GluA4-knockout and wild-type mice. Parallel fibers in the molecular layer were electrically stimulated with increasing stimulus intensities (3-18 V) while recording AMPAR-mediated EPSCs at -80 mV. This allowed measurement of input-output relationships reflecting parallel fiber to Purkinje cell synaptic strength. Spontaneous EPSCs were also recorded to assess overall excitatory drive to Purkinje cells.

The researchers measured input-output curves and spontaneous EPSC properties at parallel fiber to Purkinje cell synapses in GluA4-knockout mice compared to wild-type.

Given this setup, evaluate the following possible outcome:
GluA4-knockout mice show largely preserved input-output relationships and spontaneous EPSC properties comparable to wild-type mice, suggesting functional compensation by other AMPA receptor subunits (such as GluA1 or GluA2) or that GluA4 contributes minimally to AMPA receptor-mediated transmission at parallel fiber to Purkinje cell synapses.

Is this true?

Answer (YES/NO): YES